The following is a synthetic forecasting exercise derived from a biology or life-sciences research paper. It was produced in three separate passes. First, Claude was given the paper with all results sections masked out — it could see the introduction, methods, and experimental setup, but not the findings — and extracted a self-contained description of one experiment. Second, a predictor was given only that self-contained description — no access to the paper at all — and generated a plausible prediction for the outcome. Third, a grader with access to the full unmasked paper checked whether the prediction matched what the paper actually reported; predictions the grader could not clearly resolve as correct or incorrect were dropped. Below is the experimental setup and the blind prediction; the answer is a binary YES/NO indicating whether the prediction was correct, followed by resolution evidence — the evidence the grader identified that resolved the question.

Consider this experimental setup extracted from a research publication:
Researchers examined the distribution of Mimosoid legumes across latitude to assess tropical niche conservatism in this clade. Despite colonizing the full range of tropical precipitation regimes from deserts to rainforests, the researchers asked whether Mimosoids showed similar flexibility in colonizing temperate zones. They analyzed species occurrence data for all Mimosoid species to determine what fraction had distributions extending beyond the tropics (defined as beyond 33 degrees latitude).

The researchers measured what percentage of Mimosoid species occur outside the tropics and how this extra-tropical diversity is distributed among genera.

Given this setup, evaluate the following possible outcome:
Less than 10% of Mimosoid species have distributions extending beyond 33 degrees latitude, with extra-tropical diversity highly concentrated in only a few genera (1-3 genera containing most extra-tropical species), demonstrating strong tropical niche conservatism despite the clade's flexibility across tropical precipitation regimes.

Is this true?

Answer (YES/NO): YES